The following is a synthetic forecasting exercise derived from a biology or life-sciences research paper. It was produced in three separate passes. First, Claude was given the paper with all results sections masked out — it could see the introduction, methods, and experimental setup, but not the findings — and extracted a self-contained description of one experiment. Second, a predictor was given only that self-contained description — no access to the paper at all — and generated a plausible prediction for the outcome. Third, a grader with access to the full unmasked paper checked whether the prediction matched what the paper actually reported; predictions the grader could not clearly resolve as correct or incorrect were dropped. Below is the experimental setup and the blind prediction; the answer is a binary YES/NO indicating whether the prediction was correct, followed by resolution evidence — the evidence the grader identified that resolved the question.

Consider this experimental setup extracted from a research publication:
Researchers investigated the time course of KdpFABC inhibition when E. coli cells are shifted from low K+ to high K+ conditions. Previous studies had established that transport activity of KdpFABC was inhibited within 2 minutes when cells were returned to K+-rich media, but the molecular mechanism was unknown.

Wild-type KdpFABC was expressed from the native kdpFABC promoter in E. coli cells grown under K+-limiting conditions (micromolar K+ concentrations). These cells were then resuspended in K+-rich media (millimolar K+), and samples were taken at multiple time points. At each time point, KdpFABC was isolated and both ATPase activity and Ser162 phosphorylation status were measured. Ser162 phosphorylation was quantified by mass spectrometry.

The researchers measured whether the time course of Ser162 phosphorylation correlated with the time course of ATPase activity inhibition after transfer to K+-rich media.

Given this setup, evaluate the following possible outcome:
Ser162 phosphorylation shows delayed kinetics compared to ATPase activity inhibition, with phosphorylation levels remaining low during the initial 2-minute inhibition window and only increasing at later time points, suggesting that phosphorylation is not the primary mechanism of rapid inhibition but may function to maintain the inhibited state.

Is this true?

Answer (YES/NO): NO